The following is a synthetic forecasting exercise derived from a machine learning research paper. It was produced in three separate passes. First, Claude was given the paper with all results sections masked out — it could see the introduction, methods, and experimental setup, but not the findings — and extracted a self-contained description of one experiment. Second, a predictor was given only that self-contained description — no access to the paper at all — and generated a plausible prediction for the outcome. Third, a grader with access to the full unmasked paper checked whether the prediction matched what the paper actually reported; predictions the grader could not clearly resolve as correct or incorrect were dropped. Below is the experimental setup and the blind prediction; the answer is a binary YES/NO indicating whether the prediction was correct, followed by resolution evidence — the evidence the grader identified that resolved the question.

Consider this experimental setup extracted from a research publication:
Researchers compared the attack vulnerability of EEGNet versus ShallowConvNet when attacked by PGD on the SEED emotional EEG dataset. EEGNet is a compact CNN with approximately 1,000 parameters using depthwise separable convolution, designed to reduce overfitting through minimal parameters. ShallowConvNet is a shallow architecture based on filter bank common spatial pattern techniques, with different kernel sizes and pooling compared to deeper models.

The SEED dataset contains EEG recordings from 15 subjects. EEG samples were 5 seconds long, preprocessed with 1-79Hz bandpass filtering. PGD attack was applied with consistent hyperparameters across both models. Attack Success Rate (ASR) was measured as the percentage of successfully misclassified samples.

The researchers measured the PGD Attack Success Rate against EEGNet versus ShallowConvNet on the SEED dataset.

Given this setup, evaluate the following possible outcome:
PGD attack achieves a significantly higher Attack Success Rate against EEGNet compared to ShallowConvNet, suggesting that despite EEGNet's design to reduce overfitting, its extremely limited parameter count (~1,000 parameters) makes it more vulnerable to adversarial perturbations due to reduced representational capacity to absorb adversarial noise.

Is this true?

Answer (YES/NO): NO